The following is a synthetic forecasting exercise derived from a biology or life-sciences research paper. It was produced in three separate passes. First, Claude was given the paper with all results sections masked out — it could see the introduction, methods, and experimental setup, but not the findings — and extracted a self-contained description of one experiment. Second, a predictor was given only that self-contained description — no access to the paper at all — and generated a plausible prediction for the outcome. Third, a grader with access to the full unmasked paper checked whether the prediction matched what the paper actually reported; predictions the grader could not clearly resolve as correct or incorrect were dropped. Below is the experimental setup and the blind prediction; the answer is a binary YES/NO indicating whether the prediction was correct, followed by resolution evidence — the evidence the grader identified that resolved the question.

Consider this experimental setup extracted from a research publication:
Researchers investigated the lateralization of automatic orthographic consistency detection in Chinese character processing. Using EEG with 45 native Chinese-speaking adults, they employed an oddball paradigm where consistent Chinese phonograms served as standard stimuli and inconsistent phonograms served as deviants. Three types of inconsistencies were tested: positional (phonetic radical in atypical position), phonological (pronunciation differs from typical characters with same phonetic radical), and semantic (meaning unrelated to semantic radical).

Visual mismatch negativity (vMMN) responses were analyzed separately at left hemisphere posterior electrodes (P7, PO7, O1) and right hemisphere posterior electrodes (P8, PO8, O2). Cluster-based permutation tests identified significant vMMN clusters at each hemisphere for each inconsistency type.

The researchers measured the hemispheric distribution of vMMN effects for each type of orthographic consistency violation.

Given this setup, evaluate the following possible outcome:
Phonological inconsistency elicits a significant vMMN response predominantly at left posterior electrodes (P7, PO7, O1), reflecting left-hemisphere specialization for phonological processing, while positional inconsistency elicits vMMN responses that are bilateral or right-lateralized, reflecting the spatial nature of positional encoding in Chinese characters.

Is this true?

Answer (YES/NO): NO